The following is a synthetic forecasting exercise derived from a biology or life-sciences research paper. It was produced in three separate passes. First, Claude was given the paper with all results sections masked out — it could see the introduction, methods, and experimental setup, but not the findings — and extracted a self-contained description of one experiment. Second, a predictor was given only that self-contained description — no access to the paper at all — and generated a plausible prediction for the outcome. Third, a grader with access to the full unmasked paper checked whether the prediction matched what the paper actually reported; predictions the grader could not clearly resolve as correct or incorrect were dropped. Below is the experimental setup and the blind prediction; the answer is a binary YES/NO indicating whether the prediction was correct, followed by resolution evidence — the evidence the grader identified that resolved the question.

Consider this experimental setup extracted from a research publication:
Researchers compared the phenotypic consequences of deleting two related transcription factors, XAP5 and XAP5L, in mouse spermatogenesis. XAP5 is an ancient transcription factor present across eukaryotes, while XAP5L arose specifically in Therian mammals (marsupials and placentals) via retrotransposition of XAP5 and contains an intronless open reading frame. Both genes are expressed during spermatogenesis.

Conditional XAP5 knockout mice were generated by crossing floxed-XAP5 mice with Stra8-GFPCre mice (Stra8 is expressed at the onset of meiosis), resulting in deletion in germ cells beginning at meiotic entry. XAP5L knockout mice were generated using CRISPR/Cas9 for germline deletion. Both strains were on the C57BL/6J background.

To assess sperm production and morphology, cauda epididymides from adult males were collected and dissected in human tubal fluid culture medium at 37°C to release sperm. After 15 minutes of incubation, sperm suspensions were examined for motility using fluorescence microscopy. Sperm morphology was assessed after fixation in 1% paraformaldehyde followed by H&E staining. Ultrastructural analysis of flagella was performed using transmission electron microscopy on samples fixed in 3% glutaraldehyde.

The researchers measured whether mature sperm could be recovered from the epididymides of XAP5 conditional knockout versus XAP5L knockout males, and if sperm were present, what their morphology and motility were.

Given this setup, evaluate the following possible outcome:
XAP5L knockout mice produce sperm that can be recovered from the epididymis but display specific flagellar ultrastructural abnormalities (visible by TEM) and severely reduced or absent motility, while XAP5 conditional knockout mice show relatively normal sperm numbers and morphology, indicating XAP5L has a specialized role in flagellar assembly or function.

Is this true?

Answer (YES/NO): NO